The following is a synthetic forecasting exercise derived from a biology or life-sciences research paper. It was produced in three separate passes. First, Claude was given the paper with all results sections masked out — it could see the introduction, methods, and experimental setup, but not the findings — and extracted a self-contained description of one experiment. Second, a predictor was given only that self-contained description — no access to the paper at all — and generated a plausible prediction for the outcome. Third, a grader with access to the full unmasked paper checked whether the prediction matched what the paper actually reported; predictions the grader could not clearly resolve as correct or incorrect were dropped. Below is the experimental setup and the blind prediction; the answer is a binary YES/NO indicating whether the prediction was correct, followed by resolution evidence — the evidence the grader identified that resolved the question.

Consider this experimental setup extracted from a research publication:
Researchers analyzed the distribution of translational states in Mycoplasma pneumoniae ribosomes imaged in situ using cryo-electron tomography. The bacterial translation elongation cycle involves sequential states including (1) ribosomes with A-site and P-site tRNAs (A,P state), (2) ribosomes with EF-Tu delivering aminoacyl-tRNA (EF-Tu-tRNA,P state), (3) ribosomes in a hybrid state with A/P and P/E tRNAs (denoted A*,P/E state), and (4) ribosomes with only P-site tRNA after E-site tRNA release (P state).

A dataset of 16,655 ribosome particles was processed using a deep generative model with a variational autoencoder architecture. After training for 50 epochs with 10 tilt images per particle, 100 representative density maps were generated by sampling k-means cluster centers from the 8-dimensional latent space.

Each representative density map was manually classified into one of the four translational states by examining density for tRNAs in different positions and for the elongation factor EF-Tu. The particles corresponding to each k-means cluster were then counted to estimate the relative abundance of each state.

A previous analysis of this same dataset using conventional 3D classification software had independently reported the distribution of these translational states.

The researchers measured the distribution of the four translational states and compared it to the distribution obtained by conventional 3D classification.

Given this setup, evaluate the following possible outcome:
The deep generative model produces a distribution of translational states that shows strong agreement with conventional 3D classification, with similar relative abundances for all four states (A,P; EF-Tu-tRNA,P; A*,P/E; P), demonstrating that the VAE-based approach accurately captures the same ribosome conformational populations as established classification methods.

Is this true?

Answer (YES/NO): YES